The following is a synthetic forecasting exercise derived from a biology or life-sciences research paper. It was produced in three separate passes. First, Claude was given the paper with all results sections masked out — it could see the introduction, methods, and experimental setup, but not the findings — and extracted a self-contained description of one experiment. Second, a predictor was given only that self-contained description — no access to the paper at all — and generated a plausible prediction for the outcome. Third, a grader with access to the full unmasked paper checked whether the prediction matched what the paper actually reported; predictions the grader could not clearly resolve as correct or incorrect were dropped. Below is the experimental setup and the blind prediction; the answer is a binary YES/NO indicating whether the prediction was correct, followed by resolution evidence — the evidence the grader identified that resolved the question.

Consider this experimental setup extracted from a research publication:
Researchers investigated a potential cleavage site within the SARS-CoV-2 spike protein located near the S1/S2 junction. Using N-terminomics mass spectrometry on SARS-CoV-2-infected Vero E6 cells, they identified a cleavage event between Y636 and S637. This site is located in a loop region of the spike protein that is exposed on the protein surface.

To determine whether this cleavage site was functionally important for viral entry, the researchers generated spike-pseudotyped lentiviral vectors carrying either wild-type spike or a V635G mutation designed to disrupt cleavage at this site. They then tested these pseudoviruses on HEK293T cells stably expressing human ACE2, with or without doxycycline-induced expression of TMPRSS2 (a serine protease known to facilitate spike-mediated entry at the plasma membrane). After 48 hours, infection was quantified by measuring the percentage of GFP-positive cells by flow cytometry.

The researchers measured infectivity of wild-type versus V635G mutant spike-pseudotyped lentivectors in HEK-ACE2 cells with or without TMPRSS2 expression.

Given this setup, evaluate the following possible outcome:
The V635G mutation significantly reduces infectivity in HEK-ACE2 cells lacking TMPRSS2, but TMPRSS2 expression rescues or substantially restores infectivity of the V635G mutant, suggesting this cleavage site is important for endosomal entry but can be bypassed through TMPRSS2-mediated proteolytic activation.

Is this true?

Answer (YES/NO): NO